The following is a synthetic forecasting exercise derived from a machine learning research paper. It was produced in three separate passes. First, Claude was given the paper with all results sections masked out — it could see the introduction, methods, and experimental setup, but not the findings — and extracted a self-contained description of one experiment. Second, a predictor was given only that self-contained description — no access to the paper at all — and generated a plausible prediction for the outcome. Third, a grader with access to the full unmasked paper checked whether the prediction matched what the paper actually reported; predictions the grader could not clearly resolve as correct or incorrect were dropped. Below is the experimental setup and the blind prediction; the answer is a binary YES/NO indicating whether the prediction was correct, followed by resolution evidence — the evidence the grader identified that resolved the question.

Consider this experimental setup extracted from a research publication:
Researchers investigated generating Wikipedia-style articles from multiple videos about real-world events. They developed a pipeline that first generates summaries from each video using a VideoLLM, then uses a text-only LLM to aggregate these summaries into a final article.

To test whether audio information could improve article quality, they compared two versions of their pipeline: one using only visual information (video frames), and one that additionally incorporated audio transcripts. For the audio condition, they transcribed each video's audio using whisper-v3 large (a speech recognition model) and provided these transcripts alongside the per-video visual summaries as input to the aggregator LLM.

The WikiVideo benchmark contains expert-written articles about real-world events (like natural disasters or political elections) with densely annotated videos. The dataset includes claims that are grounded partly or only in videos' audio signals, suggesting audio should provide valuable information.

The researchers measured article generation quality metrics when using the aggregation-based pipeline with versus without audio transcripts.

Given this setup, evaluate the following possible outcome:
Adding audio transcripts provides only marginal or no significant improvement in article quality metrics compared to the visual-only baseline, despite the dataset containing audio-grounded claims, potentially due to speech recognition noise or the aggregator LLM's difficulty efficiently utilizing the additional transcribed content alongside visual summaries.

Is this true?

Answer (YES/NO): NO